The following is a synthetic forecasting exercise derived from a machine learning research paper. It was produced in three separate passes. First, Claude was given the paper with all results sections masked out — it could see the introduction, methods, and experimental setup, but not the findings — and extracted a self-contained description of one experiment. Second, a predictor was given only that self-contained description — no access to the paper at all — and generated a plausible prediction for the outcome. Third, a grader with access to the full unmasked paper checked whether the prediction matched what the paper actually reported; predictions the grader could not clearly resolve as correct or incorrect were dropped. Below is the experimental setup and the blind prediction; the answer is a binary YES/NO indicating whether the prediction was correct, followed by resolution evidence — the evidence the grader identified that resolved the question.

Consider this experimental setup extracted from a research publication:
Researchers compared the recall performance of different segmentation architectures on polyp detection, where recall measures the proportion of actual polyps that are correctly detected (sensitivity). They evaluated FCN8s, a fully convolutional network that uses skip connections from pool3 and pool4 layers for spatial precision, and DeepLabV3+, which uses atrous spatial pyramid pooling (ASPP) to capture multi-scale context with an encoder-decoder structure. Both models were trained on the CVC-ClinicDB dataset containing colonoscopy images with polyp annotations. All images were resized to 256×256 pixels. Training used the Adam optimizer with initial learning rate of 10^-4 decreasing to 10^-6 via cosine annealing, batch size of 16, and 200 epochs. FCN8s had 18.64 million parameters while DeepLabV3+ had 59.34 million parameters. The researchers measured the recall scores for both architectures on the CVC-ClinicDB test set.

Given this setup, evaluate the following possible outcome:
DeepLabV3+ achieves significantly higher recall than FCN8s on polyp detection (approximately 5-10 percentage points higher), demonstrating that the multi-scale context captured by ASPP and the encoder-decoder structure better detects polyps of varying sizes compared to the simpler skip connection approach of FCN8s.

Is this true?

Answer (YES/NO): NO